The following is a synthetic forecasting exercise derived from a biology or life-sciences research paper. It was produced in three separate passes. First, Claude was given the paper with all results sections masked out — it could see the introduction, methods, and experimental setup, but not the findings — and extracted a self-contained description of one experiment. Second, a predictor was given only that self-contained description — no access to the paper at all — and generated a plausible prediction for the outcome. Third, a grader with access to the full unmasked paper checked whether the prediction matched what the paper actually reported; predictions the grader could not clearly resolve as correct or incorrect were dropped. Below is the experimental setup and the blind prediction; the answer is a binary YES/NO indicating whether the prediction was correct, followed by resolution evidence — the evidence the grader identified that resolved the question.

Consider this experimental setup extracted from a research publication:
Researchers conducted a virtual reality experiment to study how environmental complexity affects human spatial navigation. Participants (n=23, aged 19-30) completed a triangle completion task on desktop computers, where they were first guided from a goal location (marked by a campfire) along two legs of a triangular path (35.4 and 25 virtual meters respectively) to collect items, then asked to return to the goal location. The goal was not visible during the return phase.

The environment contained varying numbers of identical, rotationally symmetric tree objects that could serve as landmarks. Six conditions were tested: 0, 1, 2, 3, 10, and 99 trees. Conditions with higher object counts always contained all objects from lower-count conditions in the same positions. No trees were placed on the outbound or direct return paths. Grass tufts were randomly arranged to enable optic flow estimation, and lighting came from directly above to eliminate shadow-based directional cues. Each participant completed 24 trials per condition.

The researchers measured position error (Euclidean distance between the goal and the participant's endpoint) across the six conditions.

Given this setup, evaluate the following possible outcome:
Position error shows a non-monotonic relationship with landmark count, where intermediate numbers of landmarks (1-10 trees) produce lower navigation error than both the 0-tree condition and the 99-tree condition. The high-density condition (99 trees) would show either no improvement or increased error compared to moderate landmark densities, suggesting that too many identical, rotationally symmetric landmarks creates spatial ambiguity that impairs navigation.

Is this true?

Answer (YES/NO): YES